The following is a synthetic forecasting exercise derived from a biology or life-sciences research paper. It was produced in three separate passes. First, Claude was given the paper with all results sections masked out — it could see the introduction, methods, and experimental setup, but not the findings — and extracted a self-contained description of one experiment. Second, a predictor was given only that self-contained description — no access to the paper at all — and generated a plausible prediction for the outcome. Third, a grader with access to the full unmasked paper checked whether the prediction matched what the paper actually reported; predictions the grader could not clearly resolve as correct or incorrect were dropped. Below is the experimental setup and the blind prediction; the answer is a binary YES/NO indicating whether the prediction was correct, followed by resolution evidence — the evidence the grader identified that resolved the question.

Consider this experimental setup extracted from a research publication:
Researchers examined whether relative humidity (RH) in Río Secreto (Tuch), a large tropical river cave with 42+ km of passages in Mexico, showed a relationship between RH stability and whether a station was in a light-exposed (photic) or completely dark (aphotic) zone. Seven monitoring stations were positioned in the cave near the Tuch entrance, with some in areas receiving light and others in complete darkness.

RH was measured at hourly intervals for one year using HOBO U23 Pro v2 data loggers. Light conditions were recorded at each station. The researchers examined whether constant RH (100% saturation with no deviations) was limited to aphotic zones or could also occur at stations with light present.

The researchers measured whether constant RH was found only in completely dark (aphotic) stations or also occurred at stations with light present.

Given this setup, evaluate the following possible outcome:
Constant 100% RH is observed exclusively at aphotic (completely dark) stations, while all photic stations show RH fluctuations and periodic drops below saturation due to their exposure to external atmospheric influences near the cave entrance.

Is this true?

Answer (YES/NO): NO